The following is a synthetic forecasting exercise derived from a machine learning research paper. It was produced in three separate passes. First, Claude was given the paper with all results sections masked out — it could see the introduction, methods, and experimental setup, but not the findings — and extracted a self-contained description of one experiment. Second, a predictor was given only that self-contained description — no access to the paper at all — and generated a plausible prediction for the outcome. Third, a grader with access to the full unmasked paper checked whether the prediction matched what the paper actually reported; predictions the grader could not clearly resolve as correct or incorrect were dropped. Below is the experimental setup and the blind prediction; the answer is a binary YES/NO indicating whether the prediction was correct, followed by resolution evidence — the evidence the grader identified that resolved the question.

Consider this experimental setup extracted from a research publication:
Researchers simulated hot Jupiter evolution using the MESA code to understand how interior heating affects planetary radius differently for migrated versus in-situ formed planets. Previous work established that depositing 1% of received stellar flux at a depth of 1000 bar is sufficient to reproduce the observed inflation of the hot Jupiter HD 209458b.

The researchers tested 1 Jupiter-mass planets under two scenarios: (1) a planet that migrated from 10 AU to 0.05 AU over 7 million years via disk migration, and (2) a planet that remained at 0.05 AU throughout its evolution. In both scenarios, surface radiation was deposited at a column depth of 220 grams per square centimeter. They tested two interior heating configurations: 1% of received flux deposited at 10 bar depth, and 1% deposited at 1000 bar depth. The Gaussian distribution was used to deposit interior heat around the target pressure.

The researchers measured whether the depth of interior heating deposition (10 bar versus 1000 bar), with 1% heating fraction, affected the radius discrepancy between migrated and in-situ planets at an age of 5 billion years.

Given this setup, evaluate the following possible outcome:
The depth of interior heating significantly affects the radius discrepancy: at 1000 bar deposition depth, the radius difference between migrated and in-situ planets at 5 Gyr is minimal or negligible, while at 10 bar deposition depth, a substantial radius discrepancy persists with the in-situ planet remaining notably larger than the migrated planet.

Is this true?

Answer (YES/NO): NO